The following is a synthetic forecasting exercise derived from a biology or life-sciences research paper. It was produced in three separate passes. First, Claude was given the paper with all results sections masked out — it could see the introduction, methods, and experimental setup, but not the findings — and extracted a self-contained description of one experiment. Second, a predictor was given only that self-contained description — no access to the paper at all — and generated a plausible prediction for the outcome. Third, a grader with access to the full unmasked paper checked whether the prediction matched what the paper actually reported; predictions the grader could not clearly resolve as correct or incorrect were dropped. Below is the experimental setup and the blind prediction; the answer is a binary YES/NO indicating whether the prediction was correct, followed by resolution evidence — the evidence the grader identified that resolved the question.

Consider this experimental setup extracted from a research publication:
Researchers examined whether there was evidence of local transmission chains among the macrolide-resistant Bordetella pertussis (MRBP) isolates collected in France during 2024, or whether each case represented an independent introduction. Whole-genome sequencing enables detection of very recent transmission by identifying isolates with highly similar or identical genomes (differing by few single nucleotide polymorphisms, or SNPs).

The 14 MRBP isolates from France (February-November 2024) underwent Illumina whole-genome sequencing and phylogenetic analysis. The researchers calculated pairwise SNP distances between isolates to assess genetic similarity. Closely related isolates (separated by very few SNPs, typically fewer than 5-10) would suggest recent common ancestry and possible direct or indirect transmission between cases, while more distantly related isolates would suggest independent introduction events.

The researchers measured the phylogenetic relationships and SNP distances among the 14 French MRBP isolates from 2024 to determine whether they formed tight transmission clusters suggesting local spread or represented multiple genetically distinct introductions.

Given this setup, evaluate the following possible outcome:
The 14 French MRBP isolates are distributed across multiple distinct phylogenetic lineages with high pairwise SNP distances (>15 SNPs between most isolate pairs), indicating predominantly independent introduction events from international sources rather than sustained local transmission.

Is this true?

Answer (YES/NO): NO